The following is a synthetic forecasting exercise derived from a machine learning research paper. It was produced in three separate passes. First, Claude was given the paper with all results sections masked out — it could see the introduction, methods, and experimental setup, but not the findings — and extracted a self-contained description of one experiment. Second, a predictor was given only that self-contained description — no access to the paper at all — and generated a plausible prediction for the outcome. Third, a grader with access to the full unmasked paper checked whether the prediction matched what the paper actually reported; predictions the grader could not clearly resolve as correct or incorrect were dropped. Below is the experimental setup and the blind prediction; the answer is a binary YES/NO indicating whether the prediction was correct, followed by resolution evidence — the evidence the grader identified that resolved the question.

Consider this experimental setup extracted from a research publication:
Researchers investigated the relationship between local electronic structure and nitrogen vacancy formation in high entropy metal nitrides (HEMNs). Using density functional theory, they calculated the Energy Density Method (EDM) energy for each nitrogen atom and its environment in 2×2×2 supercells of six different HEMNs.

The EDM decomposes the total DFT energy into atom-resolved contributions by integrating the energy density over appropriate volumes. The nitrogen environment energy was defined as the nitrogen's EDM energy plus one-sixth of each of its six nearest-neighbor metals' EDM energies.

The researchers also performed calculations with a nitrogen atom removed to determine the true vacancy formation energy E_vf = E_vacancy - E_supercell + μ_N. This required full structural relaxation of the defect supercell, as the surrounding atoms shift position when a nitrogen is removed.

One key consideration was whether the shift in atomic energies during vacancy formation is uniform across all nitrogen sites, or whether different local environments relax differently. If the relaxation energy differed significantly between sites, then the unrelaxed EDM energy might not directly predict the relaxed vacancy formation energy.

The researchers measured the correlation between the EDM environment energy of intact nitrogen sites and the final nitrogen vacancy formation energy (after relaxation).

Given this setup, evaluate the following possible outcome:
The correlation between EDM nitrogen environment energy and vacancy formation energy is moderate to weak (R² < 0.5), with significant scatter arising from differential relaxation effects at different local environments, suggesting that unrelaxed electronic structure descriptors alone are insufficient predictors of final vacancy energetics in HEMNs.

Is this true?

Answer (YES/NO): NO